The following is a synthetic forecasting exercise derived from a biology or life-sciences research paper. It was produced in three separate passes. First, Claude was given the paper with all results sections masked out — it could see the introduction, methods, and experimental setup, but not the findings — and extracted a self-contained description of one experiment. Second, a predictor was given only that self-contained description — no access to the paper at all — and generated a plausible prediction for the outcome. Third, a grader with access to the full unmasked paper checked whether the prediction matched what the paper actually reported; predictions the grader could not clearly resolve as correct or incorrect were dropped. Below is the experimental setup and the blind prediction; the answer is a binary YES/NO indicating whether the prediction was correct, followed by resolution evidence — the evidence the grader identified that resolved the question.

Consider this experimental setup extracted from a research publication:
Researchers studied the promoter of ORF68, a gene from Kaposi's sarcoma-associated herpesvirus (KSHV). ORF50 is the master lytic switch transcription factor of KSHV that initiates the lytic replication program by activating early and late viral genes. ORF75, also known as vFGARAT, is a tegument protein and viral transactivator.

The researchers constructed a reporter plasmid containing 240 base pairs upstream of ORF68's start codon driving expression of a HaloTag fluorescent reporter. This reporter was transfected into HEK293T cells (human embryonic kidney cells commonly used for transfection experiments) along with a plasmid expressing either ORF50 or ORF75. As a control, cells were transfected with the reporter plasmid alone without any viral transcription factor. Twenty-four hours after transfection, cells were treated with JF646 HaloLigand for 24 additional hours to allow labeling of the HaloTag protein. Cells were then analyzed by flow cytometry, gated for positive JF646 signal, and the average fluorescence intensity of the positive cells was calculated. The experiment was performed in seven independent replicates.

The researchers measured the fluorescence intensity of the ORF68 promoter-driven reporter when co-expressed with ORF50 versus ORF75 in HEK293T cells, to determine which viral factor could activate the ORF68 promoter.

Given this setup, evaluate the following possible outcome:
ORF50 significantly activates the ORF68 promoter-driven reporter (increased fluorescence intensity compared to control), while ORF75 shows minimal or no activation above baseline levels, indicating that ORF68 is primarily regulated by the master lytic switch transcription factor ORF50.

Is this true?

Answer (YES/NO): NO